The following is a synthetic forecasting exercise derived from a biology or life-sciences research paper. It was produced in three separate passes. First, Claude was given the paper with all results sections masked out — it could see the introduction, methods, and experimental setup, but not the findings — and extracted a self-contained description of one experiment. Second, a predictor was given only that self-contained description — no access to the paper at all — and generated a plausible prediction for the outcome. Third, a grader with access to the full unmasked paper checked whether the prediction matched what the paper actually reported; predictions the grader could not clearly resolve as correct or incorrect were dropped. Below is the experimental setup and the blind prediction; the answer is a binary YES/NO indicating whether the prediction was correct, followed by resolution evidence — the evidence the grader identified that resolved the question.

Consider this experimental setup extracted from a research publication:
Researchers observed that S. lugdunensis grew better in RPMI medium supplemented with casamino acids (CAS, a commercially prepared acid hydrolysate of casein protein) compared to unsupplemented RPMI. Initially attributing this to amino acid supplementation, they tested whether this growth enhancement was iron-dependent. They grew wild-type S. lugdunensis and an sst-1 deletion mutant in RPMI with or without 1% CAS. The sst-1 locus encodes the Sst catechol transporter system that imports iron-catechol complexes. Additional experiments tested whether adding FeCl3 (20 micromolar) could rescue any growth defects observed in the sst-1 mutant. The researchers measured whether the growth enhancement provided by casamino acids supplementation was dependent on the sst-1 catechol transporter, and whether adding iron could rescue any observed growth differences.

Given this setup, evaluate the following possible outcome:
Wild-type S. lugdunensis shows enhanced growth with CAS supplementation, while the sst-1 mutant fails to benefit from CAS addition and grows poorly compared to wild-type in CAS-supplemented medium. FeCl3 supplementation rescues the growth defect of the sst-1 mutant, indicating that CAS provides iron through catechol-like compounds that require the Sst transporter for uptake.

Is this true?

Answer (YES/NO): YES